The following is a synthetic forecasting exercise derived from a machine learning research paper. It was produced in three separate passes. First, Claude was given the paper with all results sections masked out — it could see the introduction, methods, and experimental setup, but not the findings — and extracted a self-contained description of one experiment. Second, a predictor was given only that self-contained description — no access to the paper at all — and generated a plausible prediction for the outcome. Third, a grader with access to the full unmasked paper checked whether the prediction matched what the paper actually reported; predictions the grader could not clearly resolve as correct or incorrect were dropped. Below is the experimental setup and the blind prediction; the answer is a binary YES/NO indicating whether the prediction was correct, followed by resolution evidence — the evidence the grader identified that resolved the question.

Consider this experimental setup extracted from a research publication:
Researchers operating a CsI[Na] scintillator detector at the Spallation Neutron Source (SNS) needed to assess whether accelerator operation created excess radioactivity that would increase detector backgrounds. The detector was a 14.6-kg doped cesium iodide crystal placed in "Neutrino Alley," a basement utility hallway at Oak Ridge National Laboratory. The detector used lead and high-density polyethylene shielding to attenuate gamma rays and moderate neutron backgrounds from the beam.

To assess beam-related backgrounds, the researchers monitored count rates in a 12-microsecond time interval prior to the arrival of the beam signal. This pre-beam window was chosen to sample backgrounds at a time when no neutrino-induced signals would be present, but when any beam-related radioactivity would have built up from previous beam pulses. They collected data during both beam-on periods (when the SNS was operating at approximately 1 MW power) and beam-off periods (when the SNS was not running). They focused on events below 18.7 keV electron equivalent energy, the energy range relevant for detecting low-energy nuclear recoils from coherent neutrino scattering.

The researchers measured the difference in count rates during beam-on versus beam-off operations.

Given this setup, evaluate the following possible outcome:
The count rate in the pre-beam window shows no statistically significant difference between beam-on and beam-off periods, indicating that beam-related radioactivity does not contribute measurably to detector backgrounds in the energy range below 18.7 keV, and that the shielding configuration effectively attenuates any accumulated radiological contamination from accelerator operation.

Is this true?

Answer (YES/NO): YES